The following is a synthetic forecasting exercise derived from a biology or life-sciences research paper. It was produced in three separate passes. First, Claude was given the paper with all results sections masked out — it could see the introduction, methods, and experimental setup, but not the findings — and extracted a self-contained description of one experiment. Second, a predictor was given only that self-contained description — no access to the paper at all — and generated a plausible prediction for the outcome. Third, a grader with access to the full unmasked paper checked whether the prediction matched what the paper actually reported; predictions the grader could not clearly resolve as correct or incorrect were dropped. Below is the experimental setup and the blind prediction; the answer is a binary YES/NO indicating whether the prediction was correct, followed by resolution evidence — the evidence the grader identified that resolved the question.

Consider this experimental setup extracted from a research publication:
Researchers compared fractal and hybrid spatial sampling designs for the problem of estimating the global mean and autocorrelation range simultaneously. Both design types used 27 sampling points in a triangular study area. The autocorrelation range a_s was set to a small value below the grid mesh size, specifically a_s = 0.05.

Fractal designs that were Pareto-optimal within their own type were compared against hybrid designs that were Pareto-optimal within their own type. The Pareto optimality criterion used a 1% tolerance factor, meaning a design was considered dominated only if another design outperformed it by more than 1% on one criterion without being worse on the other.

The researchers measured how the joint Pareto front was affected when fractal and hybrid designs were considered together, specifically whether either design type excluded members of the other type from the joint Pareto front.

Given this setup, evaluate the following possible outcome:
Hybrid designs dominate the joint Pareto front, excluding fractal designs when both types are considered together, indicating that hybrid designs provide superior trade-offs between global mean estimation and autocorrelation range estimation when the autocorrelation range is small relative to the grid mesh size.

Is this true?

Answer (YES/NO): NO